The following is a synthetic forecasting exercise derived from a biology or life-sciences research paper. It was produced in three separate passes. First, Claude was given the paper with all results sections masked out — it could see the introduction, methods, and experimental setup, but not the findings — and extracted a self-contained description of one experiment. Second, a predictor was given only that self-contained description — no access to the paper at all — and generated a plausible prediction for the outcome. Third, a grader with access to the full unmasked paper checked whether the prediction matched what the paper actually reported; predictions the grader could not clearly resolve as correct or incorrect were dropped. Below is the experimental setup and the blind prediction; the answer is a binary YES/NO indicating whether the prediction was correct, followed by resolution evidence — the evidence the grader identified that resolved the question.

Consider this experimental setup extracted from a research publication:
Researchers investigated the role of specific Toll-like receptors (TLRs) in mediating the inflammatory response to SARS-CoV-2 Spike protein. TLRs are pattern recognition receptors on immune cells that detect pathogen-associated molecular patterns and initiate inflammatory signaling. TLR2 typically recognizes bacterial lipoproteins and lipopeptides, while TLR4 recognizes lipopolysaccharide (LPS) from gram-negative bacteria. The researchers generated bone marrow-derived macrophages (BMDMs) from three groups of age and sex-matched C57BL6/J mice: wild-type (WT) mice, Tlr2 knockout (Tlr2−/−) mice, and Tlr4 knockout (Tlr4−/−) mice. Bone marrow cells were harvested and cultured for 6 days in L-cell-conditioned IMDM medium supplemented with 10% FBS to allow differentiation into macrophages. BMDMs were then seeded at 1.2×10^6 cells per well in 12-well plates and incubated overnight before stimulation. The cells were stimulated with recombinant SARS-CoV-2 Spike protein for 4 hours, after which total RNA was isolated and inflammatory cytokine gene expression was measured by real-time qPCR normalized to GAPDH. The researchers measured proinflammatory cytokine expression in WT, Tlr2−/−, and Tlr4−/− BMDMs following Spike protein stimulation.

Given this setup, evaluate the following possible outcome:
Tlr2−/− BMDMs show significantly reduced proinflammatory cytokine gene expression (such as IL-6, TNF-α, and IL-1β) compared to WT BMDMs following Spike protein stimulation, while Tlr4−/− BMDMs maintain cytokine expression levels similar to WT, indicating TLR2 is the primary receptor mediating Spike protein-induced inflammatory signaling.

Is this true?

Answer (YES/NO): YES